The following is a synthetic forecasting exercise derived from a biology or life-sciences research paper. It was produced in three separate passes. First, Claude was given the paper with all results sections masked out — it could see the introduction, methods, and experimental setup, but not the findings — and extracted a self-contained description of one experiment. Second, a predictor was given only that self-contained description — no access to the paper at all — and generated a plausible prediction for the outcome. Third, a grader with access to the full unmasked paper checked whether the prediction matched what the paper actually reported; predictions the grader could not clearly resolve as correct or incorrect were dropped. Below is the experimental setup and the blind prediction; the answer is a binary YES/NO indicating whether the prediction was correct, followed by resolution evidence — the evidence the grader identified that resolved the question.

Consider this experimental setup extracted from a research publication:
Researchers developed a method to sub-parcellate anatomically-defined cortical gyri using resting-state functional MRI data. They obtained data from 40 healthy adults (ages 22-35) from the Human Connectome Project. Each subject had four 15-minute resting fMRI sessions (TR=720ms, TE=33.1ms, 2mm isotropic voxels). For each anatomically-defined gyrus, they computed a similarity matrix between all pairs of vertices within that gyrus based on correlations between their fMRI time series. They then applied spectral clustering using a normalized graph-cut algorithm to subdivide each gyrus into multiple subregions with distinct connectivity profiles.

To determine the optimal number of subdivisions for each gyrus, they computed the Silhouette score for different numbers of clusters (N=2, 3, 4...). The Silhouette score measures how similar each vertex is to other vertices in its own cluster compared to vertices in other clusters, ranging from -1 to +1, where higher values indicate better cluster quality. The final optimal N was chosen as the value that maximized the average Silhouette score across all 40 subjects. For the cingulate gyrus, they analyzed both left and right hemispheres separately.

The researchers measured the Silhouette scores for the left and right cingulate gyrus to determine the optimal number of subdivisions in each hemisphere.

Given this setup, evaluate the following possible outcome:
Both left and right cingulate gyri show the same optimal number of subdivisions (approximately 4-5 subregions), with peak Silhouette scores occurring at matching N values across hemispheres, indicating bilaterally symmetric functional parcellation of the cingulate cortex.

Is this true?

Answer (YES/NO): NO